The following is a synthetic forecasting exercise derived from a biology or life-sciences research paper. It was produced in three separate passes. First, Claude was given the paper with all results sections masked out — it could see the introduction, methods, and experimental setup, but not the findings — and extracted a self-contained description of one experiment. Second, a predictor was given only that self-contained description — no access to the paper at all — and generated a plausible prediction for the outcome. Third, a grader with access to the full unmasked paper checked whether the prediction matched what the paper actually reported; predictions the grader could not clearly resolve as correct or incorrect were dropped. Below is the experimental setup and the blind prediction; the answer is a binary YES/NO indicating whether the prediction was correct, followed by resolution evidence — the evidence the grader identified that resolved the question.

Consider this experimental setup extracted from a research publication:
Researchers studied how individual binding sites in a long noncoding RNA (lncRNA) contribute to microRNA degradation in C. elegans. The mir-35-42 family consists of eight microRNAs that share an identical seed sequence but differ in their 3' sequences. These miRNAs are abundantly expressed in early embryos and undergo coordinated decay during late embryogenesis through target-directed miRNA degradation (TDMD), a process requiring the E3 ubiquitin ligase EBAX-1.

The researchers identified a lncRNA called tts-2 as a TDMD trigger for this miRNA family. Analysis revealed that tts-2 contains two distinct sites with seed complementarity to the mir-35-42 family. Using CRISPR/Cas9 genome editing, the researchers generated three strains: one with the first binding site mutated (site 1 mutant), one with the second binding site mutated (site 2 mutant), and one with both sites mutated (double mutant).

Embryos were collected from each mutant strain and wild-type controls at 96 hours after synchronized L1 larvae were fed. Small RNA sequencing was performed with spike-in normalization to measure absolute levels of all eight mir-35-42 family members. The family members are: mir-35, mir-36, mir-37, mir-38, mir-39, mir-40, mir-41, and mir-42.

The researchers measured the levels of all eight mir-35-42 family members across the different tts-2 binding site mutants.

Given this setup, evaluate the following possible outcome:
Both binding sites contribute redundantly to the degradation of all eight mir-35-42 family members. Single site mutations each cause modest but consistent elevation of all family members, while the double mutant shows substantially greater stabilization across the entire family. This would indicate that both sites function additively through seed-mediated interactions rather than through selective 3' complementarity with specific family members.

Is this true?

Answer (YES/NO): NO